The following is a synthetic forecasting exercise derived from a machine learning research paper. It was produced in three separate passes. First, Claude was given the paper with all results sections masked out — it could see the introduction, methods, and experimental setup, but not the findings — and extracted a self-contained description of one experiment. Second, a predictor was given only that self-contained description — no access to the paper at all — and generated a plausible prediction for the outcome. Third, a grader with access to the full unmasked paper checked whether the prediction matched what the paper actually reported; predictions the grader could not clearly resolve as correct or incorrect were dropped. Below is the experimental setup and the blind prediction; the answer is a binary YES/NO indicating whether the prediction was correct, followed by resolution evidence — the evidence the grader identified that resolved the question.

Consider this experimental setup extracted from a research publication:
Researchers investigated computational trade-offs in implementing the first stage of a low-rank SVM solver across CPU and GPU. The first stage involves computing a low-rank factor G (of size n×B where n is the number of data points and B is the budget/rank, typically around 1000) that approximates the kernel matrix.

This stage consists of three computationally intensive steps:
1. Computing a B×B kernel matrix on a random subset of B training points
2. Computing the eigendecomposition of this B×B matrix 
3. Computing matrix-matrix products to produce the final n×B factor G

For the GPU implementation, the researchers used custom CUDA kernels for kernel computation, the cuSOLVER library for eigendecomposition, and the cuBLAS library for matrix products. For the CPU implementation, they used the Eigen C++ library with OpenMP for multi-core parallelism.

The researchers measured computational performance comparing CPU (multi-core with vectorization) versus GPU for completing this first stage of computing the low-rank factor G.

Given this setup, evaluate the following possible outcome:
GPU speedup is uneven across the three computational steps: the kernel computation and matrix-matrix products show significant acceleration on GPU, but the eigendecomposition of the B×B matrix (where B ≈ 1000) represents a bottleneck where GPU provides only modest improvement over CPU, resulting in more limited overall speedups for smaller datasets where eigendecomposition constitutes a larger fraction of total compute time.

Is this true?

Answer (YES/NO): NO